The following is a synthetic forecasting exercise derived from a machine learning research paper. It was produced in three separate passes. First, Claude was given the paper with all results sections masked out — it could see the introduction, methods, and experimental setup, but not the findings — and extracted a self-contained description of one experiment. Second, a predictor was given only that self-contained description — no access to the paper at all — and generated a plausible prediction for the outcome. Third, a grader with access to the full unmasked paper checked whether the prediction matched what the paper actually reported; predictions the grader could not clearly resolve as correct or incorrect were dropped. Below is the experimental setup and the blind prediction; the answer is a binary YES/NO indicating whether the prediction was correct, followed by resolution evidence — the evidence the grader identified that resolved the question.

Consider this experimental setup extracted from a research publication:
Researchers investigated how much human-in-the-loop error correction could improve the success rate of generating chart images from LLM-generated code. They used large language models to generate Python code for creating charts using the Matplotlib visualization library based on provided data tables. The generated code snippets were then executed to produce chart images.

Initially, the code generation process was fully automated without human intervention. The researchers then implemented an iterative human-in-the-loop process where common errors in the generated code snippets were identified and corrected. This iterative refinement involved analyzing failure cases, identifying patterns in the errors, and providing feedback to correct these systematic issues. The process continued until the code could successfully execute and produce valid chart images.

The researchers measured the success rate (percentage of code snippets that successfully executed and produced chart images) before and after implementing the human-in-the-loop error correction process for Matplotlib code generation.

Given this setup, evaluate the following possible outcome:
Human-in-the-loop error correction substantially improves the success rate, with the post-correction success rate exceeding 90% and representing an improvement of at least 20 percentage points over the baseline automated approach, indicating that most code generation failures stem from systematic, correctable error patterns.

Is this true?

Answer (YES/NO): NO